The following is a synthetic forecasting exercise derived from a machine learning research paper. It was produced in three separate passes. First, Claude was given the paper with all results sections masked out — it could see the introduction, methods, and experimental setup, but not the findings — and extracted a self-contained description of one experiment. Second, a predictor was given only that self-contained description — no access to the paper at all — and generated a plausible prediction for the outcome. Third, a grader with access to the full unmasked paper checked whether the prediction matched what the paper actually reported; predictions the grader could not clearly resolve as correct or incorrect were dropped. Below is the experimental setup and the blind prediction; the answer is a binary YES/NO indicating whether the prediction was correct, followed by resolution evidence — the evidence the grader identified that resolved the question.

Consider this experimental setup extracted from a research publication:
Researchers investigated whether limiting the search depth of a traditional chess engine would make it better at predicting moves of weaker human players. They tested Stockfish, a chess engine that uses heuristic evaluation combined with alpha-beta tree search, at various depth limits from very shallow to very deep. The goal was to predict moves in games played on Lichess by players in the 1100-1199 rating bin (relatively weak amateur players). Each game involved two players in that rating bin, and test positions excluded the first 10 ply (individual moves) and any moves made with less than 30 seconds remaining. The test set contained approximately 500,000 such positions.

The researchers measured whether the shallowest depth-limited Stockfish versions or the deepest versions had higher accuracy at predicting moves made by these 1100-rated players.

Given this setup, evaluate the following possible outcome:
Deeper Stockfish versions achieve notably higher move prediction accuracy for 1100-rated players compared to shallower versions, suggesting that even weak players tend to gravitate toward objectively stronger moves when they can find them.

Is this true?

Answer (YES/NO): YES